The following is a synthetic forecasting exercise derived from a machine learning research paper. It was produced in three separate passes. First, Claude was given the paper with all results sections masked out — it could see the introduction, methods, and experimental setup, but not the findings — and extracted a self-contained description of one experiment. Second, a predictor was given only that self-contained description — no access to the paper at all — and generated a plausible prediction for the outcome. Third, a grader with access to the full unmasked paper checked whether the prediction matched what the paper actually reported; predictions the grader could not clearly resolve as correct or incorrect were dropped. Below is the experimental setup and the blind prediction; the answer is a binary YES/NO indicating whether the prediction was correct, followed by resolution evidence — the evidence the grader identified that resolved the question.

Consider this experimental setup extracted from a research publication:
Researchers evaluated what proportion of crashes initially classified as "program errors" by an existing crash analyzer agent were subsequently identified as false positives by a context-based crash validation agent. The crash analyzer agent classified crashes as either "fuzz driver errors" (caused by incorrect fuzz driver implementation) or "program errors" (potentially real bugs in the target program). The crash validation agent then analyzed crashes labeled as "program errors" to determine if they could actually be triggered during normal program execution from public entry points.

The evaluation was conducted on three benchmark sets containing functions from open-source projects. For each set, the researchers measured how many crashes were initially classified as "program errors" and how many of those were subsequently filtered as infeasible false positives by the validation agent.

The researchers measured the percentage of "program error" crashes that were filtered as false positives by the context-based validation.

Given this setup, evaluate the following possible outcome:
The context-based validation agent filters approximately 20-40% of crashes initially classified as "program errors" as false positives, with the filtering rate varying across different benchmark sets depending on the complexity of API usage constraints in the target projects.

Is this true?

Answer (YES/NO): NO